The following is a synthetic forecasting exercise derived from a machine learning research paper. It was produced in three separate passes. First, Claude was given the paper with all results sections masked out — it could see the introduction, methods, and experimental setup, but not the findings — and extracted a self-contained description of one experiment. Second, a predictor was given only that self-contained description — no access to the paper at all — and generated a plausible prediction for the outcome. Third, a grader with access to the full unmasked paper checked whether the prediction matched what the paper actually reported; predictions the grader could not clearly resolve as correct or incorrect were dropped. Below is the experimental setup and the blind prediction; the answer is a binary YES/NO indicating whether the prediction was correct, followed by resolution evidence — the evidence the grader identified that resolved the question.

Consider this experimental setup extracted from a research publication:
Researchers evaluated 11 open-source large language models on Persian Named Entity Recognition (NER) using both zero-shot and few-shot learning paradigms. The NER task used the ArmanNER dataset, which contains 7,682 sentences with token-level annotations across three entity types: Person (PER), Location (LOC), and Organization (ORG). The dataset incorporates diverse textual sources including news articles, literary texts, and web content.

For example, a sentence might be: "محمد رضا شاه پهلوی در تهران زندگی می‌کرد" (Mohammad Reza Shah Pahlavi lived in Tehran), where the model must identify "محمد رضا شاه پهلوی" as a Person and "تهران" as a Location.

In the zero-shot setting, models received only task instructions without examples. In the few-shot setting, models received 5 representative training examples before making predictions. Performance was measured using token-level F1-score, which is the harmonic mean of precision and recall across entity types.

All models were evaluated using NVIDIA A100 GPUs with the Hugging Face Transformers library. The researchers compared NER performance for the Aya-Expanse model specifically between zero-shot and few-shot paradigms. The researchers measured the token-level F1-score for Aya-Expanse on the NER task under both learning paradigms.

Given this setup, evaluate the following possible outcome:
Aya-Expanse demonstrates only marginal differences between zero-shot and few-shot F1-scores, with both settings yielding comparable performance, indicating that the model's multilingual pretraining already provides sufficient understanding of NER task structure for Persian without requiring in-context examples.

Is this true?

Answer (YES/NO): NO